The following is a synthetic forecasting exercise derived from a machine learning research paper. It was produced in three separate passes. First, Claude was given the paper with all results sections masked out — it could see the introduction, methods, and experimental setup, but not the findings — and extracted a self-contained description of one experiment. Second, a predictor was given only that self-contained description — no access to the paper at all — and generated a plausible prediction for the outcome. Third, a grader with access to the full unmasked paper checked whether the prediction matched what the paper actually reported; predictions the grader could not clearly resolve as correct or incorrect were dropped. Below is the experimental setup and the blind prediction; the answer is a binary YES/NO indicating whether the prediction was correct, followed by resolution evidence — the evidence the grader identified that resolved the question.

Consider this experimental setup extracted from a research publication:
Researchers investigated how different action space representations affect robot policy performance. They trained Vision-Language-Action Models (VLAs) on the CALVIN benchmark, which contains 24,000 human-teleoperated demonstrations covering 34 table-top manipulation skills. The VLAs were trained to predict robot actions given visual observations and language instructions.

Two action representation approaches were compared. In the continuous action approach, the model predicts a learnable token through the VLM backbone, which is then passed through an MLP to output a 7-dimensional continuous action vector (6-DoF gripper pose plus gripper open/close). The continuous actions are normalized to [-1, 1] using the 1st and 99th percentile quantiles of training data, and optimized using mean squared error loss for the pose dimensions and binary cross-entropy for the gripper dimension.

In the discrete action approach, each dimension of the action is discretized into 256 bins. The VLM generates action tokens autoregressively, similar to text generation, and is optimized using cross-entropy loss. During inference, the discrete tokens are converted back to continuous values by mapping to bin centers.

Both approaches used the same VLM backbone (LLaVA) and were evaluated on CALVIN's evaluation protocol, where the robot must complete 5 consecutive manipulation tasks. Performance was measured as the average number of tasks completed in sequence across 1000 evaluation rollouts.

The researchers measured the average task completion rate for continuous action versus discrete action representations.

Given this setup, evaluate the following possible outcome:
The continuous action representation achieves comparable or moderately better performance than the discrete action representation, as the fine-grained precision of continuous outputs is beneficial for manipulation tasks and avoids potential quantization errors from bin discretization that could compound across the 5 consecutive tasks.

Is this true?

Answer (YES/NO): YES